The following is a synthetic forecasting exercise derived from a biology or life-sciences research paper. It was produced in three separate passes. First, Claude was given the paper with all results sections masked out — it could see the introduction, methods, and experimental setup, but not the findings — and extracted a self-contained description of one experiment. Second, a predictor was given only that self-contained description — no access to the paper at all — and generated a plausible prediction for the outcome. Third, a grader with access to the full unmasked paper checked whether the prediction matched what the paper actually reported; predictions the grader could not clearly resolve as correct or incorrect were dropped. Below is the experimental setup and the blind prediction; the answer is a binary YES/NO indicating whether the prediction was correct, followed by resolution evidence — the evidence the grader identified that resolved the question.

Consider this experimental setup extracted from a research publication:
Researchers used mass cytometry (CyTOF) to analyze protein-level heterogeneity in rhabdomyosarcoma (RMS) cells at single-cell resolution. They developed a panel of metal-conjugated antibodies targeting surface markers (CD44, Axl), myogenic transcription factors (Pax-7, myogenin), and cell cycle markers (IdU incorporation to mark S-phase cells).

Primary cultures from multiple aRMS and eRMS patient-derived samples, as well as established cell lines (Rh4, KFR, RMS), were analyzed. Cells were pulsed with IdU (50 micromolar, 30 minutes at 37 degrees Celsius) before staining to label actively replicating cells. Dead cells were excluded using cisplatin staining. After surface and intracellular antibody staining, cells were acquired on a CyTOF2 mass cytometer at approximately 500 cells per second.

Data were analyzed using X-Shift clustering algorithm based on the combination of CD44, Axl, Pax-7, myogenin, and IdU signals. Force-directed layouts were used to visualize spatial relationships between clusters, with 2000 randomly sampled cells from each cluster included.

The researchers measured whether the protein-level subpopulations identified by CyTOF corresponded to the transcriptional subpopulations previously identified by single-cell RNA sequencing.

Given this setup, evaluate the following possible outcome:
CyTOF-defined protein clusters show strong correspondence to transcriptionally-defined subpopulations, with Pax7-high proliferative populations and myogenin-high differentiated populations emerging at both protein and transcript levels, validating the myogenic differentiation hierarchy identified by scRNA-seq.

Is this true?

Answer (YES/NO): YES